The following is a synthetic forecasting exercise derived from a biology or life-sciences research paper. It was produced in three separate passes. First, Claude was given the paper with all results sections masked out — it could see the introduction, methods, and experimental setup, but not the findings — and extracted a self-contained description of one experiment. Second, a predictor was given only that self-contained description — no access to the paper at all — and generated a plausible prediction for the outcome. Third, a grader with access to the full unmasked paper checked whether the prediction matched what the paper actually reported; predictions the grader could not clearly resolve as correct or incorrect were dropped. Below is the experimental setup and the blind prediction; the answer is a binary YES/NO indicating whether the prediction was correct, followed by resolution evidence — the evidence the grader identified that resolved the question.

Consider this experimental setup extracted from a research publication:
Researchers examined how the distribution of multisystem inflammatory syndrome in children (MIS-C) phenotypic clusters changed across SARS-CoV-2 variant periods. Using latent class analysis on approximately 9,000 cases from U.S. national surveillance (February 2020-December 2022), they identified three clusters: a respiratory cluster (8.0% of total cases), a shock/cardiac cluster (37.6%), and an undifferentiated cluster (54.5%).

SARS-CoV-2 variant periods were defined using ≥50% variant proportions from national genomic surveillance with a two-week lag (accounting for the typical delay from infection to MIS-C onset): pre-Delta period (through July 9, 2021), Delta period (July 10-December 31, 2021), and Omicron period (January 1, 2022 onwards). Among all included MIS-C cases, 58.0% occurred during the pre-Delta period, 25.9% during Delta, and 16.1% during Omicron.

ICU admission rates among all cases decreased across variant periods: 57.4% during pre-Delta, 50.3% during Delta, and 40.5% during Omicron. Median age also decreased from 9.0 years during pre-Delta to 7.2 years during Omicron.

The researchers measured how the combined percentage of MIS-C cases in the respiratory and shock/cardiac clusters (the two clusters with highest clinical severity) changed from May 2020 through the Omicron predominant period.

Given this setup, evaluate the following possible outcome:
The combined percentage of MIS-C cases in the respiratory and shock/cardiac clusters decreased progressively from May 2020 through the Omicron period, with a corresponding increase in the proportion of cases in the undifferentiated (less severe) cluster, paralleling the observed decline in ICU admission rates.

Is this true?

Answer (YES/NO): NO